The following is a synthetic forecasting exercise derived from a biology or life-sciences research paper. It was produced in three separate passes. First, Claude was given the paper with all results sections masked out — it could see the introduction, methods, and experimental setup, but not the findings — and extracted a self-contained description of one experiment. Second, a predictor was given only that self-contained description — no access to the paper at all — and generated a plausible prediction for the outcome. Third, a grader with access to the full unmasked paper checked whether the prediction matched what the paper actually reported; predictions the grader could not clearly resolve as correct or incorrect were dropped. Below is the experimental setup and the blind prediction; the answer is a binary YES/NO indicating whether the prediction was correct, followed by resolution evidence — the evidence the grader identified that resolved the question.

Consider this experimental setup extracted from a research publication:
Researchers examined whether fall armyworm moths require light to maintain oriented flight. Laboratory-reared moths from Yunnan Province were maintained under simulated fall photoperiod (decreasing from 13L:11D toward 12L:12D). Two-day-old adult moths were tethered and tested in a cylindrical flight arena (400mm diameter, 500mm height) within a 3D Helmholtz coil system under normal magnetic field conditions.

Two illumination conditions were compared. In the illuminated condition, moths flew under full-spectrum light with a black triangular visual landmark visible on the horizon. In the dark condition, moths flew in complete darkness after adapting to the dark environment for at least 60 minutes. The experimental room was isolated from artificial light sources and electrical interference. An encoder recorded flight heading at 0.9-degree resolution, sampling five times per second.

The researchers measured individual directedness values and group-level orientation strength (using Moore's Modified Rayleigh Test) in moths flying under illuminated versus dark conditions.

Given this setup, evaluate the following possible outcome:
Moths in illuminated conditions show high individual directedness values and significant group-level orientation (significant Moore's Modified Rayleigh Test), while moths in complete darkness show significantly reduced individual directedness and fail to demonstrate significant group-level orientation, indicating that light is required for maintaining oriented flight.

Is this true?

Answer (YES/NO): YES